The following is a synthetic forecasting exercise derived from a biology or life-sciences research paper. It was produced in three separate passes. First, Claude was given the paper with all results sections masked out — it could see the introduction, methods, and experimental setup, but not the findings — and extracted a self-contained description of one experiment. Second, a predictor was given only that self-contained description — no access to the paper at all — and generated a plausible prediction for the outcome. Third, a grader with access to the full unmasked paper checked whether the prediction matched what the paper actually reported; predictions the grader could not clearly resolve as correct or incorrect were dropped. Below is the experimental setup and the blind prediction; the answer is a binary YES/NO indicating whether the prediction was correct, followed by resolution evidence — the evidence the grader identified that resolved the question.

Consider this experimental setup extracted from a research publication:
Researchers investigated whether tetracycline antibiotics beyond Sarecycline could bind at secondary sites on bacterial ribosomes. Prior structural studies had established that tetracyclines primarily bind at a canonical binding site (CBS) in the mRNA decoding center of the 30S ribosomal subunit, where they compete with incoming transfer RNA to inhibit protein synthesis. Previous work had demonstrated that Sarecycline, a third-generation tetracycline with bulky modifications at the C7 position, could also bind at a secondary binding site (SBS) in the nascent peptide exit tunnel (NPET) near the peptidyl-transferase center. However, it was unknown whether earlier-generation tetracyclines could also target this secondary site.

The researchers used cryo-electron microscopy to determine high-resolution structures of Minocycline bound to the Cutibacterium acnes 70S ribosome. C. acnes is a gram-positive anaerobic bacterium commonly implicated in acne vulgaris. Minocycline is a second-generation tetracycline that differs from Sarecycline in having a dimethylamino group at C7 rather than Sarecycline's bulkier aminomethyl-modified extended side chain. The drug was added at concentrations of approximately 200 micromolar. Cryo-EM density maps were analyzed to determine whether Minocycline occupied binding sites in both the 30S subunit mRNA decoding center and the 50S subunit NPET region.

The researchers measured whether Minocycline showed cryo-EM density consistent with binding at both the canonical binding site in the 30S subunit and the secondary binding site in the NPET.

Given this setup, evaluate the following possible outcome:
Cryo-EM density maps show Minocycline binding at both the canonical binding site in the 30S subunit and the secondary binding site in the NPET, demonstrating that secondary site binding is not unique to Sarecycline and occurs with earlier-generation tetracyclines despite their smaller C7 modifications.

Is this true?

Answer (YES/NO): YES